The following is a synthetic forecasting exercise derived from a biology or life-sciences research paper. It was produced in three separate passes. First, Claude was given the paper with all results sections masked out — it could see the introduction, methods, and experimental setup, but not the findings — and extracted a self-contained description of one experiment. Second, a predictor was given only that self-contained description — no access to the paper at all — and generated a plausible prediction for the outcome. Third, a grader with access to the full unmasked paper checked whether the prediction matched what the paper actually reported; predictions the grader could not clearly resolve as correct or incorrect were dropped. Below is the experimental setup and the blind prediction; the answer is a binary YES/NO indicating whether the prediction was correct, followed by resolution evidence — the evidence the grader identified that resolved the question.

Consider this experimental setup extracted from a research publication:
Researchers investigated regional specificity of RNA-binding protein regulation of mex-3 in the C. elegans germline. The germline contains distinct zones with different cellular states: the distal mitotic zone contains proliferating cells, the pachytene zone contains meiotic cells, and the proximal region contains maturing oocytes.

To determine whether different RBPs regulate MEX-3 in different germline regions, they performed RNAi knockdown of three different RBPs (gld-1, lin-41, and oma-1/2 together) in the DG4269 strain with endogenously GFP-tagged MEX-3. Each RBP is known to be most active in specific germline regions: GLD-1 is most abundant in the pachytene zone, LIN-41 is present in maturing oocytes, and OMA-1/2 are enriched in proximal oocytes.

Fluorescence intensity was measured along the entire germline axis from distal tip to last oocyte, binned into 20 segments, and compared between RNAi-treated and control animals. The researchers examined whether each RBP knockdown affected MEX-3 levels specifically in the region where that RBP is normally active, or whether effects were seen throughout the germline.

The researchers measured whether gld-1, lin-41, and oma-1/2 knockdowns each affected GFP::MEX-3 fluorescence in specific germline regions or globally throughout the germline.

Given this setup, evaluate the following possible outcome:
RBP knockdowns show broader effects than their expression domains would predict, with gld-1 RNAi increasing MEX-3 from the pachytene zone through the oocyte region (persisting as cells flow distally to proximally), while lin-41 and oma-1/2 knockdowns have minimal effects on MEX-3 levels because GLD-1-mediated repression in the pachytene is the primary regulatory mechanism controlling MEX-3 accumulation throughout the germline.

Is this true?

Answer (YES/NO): NO